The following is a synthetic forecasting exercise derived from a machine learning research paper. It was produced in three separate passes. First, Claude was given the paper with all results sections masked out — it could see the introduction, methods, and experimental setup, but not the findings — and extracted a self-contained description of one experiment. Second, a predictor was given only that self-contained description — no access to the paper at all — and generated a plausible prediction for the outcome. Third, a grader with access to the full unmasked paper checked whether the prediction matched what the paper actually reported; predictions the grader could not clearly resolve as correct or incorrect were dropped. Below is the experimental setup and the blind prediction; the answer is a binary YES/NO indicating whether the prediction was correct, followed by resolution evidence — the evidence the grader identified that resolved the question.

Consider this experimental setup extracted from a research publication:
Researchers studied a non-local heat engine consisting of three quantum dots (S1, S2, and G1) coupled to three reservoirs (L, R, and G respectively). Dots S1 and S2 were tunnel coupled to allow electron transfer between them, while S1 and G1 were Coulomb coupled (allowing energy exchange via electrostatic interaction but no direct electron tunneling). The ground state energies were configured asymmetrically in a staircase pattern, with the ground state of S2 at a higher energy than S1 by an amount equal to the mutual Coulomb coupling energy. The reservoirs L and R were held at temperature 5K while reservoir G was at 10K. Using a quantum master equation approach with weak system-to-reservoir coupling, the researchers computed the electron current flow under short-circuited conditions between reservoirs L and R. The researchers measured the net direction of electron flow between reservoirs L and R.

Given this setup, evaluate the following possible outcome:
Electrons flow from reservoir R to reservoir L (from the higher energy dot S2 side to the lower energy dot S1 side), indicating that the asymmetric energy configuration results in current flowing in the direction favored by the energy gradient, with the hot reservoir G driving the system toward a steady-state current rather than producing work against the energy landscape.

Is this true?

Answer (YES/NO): NO